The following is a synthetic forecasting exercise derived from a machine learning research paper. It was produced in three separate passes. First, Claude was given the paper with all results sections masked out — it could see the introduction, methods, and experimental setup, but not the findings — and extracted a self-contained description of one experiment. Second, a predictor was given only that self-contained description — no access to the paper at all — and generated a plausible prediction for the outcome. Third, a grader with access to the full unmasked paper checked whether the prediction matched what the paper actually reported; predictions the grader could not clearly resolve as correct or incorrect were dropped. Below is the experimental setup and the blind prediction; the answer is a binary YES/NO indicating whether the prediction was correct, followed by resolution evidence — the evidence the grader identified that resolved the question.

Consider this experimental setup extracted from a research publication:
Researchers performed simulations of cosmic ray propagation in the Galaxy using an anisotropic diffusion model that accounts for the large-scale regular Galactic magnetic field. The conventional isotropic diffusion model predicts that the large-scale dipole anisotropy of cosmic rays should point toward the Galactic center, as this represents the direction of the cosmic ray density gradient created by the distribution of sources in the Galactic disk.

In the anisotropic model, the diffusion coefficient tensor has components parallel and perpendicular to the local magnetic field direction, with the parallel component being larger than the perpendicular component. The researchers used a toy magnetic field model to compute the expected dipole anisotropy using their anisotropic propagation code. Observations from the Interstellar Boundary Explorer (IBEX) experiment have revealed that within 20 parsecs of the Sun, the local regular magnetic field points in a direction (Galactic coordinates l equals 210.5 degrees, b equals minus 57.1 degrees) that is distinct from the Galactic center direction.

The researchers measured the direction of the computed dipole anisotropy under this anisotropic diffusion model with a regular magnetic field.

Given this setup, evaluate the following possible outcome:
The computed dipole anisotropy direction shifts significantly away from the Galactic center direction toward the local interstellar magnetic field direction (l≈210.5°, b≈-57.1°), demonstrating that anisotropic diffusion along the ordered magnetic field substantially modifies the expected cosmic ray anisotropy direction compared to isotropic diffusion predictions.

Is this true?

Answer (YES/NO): YES